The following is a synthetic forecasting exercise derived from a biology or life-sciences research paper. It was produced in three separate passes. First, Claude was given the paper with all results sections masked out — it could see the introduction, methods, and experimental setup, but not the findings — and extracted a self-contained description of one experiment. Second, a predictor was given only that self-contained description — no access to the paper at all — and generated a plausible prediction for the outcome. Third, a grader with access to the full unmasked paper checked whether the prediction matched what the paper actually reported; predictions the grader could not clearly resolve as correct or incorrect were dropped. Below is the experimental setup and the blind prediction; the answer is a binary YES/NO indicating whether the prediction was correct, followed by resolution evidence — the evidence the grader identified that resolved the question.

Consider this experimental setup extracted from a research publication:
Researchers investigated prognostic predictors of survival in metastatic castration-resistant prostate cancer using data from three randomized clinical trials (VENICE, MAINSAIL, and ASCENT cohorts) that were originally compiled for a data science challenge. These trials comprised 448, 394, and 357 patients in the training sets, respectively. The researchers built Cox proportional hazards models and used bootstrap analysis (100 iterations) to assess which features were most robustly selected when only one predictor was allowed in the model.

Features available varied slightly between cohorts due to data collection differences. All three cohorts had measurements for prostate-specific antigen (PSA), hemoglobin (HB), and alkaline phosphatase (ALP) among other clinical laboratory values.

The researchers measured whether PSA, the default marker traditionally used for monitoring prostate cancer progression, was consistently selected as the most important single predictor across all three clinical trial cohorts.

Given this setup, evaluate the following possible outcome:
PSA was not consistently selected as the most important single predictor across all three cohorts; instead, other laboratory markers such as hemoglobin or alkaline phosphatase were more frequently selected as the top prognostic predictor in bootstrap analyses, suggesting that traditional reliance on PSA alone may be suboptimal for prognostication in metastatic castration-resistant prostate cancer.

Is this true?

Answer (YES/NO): YES